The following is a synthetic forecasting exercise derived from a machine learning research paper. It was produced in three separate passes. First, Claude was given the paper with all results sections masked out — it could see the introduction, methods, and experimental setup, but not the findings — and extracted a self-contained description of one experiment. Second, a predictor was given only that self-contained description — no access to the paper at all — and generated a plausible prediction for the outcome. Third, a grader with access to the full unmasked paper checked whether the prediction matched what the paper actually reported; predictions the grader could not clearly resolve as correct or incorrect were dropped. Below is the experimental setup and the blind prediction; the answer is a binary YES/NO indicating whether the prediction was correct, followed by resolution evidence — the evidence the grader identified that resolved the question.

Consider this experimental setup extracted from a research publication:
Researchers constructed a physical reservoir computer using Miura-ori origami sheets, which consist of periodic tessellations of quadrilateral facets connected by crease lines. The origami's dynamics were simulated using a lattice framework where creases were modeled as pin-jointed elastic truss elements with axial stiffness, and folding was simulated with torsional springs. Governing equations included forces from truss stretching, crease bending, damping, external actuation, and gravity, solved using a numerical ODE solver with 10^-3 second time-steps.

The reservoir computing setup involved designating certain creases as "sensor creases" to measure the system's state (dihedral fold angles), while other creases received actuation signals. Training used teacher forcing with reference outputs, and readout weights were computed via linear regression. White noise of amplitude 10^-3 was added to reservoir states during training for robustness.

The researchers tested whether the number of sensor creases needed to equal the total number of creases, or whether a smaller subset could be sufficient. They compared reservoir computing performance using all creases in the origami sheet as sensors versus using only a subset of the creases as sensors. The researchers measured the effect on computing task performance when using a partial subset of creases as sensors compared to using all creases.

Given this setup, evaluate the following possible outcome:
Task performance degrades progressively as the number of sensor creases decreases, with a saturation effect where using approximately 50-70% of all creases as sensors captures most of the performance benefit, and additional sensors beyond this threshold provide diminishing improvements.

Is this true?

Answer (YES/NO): NO